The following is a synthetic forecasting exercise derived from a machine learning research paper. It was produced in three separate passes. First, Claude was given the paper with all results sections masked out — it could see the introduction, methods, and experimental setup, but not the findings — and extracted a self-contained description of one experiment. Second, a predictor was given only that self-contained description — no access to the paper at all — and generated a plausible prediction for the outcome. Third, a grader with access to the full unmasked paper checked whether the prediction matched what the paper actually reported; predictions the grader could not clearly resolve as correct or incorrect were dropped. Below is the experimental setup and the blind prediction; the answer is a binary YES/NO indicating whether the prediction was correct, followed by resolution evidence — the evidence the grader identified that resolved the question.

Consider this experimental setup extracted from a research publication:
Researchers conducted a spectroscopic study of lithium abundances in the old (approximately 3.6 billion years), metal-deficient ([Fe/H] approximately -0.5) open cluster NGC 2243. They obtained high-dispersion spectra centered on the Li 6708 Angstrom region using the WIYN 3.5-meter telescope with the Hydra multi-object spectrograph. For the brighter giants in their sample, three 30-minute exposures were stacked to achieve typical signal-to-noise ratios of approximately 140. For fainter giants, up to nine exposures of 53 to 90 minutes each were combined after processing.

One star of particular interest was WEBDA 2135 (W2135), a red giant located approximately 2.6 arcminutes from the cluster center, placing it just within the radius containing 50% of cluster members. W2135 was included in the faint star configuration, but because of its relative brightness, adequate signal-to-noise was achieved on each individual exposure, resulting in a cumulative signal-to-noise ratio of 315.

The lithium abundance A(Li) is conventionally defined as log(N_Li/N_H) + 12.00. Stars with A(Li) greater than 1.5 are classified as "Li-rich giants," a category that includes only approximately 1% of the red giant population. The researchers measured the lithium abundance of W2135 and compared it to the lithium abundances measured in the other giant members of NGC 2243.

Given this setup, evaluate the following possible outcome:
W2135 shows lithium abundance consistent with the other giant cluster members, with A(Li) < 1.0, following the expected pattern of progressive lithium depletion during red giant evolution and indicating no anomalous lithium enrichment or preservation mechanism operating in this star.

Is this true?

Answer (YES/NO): NO